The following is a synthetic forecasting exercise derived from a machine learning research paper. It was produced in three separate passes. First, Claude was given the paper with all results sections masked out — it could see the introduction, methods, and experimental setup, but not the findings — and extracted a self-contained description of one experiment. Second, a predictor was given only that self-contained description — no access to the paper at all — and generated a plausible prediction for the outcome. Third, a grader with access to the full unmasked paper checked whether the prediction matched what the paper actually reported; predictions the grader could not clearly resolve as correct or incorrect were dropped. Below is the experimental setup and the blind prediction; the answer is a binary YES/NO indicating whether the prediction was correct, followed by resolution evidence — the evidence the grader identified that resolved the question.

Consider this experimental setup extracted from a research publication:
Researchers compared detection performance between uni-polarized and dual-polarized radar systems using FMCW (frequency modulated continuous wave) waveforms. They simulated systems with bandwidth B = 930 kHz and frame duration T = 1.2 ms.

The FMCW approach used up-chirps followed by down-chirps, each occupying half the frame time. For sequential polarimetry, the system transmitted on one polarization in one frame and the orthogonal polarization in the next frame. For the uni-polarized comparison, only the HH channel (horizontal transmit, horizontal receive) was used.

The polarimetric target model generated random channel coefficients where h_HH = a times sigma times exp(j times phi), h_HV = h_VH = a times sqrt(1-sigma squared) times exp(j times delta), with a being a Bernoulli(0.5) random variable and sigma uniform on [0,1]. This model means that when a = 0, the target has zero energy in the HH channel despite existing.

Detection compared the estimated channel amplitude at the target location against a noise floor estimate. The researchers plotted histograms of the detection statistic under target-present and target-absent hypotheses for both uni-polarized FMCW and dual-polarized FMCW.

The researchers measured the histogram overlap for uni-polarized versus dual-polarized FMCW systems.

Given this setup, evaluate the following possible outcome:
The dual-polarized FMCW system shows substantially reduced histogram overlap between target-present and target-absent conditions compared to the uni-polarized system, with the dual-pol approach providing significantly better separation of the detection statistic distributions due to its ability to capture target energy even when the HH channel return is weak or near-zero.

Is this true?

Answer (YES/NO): NO